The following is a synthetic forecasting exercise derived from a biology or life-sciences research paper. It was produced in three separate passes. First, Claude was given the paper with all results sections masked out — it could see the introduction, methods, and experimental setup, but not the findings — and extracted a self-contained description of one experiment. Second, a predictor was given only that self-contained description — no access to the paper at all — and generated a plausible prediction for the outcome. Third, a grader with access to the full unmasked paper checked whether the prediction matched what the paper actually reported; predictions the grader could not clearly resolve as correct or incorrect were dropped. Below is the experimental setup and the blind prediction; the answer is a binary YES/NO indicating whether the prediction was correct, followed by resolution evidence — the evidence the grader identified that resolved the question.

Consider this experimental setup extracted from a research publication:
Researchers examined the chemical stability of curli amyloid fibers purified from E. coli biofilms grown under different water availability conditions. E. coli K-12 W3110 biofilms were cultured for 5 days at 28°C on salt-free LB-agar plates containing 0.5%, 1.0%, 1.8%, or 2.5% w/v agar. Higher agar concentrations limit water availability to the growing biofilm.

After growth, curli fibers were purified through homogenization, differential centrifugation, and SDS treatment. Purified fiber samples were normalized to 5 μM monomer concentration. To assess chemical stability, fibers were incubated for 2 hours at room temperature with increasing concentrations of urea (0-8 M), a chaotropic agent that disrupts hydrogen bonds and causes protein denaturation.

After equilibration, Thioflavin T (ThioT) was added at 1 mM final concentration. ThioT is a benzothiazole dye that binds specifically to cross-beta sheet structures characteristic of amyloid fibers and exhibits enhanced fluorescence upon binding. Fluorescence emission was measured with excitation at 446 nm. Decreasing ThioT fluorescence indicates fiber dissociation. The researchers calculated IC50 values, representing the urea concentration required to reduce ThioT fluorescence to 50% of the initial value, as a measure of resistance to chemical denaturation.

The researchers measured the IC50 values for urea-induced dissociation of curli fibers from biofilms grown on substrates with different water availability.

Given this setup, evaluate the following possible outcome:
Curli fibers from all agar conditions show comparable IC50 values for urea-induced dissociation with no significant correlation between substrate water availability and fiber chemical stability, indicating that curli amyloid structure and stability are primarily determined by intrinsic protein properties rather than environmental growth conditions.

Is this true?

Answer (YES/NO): NO